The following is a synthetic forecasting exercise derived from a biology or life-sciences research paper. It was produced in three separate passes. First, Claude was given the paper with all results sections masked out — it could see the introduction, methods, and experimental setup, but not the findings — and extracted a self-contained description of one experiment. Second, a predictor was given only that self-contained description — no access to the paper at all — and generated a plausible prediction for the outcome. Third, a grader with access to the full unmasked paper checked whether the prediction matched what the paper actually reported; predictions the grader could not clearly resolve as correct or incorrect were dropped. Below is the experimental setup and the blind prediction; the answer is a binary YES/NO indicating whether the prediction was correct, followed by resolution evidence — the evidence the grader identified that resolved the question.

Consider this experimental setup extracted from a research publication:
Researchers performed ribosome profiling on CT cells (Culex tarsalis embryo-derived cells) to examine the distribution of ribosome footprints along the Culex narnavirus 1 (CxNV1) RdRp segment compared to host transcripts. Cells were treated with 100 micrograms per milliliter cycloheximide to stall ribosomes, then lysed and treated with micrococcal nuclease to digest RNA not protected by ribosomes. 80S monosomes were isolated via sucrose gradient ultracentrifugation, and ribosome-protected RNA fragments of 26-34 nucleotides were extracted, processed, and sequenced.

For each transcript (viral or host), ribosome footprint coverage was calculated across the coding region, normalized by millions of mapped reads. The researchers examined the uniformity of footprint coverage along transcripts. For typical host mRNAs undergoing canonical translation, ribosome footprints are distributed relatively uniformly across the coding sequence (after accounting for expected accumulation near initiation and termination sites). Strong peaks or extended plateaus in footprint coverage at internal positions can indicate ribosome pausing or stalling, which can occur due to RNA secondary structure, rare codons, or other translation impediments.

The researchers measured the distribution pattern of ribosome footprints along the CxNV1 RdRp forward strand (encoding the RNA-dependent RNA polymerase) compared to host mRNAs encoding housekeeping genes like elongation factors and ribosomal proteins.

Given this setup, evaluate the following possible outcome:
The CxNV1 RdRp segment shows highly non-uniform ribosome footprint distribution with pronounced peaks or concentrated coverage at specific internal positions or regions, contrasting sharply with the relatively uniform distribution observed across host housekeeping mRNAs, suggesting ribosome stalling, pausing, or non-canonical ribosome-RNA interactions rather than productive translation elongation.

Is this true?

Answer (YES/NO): YES